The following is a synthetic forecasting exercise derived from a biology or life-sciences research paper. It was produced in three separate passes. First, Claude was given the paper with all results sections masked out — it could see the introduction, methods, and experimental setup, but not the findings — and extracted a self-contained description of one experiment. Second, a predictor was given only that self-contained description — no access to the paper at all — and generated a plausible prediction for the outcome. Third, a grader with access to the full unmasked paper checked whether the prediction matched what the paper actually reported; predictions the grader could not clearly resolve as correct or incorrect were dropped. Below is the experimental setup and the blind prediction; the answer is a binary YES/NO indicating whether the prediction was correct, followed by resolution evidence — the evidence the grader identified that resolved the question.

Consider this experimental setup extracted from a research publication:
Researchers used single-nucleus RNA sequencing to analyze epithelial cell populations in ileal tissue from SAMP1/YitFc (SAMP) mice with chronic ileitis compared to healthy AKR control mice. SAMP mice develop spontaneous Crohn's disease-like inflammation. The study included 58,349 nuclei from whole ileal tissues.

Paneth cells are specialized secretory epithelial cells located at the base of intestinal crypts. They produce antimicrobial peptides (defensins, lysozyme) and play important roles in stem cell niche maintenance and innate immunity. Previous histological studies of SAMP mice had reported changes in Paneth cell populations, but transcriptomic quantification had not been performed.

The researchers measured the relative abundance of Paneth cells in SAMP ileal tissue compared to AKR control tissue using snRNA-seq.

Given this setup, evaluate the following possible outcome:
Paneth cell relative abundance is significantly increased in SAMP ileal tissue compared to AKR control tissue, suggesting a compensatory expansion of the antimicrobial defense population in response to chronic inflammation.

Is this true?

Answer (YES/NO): YES